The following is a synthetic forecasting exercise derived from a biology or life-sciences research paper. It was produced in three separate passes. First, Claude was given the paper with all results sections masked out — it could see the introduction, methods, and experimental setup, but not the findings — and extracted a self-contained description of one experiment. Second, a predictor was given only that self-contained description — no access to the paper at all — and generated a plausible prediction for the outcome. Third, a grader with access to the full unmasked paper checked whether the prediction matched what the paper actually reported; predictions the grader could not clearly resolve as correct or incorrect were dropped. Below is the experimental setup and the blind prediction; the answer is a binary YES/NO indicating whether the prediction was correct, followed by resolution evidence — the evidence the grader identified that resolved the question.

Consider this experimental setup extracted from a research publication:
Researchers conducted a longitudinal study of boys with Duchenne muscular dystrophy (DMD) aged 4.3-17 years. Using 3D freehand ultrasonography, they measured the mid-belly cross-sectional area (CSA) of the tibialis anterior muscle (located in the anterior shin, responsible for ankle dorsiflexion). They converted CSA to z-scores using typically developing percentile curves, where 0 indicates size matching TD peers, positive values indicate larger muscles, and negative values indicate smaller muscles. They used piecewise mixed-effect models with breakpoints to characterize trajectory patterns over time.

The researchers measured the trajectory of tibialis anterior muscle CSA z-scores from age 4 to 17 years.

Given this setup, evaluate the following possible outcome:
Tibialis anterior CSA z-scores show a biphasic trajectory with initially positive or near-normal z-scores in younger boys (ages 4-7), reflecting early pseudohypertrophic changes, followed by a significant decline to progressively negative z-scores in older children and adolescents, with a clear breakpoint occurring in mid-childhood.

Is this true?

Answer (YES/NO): NO